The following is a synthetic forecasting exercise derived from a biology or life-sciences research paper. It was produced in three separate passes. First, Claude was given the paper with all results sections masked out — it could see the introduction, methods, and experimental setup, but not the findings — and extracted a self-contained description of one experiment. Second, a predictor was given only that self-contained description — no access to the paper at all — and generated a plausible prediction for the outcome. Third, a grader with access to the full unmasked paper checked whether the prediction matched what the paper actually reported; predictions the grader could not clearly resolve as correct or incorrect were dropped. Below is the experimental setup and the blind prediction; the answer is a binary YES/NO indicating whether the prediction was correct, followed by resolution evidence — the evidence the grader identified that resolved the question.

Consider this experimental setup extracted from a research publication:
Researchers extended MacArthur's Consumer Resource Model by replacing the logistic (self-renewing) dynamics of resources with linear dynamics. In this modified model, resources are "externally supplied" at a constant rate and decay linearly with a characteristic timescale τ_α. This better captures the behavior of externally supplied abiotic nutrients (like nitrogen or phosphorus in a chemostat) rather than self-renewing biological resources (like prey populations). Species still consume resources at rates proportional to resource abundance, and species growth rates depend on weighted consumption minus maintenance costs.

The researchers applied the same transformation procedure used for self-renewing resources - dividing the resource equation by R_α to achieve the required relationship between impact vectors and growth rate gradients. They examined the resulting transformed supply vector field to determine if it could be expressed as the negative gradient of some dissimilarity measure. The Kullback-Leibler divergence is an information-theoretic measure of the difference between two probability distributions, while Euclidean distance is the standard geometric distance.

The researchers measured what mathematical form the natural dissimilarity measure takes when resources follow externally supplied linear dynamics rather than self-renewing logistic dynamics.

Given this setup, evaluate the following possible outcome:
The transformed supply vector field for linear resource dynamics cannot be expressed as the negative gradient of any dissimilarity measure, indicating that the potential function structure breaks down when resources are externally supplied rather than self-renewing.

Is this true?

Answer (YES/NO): NO